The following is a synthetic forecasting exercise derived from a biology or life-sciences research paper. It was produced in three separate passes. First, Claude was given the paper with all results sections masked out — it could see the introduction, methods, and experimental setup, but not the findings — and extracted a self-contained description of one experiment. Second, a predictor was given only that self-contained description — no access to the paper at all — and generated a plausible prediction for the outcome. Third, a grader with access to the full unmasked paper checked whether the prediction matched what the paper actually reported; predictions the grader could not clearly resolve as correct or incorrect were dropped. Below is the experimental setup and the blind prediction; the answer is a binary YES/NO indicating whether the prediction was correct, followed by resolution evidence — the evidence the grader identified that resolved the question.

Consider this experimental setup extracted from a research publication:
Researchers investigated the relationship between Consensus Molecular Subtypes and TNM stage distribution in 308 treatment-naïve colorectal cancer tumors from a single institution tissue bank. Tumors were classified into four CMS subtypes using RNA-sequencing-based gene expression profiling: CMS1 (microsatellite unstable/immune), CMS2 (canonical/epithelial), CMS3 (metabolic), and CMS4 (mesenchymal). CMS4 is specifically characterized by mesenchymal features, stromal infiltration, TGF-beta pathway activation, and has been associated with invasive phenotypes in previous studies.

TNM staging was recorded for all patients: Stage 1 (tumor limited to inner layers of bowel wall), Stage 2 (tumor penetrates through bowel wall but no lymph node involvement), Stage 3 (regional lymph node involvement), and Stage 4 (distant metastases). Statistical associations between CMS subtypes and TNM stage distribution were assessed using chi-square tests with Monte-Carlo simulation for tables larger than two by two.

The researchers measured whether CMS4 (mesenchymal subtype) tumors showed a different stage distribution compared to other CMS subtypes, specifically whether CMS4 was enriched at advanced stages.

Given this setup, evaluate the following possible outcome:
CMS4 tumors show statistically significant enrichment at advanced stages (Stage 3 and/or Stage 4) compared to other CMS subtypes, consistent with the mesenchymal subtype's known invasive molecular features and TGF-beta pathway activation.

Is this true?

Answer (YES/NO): YES